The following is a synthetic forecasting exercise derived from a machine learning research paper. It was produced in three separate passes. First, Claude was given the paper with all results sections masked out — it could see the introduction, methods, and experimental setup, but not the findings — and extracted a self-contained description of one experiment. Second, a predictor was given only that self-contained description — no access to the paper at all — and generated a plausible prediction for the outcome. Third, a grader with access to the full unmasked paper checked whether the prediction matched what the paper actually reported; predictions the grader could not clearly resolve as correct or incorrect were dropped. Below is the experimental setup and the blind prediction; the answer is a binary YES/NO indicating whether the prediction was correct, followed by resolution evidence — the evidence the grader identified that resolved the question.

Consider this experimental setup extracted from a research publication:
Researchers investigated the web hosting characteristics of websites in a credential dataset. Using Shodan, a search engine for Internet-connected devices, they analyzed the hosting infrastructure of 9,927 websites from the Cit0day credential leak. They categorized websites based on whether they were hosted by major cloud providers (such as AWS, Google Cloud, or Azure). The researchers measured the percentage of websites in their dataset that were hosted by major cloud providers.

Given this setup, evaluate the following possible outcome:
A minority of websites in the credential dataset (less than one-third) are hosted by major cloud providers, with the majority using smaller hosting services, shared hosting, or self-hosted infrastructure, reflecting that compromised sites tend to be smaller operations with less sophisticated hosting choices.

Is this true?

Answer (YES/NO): YES